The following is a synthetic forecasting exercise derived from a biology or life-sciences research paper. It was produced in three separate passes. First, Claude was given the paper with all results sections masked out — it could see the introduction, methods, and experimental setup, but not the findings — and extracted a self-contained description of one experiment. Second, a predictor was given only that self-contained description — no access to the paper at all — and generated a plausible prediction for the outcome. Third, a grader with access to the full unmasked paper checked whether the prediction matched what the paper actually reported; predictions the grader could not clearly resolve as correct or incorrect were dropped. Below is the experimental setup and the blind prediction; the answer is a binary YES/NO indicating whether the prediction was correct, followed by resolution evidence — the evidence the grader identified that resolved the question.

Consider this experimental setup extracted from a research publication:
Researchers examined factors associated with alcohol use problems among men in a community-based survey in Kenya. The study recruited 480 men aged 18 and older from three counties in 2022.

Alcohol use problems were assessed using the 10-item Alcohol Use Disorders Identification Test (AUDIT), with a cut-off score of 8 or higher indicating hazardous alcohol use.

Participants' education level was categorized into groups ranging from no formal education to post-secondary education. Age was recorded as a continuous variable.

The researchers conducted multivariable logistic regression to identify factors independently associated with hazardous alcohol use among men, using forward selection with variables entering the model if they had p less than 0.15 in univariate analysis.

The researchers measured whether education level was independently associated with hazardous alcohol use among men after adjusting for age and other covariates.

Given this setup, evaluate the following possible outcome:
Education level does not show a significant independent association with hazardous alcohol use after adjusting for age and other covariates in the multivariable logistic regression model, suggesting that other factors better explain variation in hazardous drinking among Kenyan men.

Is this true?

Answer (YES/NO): YES